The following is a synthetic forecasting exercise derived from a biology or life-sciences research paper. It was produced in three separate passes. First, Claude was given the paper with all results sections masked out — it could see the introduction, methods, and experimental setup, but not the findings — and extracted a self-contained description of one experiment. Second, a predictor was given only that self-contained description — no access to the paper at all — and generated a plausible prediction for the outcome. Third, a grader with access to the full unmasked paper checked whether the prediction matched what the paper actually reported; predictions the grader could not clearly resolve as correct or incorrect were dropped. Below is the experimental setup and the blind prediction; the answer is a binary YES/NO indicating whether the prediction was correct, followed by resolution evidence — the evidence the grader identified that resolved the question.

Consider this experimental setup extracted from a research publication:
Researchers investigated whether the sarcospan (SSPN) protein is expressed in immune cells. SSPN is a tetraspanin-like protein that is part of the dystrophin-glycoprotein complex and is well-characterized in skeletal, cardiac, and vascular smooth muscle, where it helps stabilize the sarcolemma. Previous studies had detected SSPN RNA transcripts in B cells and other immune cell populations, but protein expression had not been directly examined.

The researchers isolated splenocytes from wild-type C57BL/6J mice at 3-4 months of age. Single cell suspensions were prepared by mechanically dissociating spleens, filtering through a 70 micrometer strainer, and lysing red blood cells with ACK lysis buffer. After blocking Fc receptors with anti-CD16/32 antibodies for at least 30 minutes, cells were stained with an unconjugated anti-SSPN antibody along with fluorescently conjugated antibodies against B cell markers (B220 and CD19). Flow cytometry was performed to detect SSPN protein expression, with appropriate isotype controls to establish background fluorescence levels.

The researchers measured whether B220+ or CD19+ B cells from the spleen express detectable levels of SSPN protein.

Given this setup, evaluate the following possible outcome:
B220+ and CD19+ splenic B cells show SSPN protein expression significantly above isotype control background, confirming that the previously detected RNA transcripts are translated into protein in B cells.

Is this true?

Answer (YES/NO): YES